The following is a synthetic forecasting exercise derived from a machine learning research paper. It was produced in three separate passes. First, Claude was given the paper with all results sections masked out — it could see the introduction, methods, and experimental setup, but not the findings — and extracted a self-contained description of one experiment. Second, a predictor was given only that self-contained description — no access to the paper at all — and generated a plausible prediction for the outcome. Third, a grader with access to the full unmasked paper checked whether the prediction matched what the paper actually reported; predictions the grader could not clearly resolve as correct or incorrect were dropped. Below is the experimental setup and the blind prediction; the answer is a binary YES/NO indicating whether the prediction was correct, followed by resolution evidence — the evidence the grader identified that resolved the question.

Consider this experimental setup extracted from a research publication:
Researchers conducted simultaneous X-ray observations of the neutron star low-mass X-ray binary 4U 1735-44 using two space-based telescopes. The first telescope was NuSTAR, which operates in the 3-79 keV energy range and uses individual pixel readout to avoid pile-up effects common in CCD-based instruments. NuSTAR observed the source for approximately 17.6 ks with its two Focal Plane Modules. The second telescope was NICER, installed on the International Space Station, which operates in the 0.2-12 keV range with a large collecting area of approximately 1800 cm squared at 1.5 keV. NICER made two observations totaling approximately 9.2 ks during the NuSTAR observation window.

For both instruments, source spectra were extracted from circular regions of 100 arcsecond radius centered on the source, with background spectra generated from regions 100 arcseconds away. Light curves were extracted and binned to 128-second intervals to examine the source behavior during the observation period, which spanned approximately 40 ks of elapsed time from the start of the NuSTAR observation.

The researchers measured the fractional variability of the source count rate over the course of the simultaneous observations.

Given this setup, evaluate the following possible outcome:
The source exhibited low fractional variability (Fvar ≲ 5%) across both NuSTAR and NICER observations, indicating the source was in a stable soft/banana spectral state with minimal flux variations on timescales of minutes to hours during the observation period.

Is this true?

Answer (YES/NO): NO